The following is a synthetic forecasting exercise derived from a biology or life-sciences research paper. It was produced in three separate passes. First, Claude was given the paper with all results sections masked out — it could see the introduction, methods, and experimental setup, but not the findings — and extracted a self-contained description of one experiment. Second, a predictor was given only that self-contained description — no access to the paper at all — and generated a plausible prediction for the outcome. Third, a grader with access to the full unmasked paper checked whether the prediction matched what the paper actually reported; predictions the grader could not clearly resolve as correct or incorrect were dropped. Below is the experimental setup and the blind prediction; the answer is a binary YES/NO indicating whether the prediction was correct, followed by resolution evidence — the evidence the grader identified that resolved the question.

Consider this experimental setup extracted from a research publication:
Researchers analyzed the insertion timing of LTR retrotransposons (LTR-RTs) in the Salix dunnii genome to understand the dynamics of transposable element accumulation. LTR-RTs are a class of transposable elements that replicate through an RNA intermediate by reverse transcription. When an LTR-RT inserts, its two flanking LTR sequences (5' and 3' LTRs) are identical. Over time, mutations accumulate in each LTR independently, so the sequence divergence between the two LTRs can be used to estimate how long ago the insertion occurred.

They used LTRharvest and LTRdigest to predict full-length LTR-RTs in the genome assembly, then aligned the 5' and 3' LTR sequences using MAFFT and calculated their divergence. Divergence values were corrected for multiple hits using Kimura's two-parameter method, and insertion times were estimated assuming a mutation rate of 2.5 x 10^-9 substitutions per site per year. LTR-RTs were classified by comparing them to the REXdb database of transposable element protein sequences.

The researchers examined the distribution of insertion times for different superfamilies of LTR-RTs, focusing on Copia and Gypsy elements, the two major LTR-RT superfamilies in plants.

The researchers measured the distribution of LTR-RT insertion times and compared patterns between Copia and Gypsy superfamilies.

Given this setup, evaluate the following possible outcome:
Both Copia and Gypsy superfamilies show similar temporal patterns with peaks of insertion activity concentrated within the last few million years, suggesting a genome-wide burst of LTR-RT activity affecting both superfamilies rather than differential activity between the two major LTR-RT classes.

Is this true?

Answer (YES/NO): NO